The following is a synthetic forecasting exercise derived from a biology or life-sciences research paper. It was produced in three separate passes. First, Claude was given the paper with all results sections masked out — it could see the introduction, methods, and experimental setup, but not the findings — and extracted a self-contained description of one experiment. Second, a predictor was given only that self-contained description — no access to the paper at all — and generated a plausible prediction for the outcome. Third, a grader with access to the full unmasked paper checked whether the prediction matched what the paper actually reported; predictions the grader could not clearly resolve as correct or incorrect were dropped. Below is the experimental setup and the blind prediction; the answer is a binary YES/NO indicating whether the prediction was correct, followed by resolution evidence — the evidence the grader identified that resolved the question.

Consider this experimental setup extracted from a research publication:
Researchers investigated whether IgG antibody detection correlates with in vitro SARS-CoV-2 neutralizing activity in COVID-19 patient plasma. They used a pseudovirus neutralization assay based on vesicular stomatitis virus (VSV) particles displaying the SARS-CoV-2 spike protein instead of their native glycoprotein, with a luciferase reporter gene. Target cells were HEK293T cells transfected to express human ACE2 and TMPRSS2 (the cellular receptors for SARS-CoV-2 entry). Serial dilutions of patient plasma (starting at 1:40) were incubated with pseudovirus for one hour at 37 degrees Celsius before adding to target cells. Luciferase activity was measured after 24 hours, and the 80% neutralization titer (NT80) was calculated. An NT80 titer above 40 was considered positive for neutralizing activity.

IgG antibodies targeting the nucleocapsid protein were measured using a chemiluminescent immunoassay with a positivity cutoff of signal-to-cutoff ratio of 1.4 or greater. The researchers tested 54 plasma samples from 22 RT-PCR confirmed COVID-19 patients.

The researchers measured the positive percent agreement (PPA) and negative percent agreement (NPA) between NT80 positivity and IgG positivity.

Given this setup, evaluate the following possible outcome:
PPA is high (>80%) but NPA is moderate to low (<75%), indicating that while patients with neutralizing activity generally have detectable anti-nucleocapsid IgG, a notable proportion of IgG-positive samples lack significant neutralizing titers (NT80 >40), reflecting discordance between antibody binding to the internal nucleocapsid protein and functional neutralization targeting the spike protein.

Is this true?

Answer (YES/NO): NO